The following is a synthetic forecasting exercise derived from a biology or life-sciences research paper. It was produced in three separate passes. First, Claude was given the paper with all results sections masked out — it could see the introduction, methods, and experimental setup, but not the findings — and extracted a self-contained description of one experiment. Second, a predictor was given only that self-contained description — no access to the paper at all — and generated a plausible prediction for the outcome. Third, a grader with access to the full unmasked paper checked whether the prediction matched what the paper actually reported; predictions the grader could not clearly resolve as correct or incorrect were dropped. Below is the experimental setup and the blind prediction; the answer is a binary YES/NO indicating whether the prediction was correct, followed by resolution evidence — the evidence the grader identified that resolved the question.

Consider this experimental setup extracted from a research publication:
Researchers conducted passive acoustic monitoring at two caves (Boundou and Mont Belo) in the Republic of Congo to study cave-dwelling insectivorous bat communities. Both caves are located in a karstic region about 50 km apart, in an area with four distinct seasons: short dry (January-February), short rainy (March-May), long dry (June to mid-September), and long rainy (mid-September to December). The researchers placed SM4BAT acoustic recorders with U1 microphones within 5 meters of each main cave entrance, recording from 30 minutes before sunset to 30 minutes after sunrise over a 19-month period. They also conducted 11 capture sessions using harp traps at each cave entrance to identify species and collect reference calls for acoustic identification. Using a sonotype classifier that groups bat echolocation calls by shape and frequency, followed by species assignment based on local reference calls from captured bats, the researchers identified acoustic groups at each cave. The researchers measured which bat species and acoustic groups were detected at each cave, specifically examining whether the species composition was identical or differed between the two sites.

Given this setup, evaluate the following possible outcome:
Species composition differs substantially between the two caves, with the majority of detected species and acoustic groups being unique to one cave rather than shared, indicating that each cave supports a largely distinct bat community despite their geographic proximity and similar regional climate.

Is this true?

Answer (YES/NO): NO